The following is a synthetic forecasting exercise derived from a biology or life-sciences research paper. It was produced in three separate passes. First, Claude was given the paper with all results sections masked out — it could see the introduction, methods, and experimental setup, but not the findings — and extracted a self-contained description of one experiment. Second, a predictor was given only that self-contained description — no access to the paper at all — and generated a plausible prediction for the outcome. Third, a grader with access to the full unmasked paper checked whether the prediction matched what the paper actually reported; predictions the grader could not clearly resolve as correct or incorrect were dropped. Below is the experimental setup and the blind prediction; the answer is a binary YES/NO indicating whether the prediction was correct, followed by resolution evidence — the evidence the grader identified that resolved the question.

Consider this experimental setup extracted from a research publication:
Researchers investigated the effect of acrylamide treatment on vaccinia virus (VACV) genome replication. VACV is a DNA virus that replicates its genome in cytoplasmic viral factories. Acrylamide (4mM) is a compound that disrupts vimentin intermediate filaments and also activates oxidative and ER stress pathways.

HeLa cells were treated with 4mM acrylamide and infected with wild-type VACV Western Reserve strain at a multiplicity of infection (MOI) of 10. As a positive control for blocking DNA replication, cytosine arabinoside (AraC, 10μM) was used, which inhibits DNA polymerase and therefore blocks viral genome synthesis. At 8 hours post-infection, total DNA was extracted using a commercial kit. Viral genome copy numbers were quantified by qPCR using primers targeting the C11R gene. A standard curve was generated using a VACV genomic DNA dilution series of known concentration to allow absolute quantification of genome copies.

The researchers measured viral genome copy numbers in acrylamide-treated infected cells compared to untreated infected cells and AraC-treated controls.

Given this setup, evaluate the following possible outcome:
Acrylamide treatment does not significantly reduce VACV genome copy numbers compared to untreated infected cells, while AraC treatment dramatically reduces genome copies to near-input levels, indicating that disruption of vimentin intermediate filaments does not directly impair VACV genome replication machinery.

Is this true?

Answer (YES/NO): NO